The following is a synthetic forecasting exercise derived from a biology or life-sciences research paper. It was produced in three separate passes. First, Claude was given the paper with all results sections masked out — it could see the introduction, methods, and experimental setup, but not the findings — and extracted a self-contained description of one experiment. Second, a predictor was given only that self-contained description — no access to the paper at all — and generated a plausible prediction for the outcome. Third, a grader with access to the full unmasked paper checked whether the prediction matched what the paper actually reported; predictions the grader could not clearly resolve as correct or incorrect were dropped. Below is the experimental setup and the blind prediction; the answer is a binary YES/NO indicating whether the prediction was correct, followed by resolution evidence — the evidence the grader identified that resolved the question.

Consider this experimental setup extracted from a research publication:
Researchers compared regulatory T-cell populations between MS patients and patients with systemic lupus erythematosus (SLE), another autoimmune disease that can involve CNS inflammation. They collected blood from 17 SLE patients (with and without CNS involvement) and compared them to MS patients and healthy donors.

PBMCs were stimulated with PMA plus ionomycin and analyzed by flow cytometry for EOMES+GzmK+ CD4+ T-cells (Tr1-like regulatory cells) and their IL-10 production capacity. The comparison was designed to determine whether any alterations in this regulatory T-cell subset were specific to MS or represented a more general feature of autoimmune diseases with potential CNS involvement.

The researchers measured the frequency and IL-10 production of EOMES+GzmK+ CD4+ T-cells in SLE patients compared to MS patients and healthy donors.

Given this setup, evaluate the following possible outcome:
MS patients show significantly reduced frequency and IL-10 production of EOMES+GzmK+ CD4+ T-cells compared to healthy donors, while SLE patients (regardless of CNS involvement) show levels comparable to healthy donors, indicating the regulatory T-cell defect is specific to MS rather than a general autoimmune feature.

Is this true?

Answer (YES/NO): NO